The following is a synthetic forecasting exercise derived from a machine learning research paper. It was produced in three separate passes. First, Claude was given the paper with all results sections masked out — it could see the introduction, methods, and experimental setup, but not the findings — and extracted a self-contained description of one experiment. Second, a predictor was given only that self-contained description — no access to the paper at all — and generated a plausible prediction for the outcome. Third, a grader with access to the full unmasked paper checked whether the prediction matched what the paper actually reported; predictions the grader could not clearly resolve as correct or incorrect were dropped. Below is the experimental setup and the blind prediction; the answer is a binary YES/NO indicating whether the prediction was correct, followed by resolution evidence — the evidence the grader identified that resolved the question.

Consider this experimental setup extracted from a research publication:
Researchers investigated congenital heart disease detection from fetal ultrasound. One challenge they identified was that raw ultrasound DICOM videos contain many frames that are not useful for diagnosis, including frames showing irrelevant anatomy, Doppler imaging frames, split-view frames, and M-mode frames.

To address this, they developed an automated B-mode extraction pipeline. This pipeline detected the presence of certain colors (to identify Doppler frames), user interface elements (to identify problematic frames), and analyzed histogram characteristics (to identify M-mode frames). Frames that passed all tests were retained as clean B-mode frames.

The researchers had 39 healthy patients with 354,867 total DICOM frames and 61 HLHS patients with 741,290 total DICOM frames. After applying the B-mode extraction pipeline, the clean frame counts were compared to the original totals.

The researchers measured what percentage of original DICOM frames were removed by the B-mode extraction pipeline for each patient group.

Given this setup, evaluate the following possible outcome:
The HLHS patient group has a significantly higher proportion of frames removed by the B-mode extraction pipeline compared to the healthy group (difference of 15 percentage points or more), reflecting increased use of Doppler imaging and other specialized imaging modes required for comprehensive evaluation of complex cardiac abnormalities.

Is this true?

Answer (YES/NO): NO